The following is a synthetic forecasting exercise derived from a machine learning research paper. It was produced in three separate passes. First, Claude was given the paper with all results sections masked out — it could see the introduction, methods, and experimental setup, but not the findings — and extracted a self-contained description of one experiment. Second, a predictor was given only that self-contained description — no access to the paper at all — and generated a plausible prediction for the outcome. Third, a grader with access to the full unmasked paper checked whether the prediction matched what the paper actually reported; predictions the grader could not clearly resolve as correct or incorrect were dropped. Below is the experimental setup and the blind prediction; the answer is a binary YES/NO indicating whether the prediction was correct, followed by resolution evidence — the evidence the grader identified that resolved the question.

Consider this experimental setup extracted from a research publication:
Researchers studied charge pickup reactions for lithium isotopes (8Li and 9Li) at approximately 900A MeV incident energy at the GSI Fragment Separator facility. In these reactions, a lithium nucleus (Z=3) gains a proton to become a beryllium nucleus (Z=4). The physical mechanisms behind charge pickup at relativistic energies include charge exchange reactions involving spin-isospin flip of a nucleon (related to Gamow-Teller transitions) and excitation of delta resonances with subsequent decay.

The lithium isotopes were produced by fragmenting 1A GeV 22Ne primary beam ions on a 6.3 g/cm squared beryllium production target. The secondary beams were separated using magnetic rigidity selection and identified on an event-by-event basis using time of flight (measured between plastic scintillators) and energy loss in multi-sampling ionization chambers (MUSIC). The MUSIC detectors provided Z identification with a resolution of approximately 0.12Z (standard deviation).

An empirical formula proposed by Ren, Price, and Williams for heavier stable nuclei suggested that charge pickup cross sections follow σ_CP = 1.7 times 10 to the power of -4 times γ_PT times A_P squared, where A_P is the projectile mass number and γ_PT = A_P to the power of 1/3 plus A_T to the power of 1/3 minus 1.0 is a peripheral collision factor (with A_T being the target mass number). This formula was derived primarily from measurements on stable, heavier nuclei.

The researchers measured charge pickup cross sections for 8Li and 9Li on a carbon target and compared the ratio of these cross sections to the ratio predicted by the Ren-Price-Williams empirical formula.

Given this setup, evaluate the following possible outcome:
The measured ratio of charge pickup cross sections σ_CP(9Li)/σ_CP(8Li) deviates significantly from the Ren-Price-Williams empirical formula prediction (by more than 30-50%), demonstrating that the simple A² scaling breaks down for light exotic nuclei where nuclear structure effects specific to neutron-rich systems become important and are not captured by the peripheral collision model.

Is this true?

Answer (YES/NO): YES